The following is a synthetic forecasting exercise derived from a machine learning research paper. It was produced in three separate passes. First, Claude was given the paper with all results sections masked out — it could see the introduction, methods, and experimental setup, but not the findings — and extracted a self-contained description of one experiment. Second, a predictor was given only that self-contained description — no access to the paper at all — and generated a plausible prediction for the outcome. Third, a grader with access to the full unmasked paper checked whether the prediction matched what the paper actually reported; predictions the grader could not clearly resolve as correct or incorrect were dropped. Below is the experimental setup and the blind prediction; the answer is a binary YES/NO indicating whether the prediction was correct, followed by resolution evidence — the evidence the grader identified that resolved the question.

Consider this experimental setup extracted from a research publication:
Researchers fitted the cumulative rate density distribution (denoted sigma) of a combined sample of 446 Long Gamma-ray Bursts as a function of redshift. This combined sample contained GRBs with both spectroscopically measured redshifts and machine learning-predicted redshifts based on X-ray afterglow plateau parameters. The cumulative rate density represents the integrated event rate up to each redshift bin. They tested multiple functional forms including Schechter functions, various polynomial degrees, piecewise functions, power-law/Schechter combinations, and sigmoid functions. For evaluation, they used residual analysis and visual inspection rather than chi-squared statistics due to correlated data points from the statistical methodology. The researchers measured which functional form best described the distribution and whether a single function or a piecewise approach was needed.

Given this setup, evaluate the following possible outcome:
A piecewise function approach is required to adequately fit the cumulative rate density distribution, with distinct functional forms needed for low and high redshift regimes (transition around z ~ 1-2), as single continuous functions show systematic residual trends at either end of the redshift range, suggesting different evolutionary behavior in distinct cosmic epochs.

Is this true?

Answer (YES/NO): NO